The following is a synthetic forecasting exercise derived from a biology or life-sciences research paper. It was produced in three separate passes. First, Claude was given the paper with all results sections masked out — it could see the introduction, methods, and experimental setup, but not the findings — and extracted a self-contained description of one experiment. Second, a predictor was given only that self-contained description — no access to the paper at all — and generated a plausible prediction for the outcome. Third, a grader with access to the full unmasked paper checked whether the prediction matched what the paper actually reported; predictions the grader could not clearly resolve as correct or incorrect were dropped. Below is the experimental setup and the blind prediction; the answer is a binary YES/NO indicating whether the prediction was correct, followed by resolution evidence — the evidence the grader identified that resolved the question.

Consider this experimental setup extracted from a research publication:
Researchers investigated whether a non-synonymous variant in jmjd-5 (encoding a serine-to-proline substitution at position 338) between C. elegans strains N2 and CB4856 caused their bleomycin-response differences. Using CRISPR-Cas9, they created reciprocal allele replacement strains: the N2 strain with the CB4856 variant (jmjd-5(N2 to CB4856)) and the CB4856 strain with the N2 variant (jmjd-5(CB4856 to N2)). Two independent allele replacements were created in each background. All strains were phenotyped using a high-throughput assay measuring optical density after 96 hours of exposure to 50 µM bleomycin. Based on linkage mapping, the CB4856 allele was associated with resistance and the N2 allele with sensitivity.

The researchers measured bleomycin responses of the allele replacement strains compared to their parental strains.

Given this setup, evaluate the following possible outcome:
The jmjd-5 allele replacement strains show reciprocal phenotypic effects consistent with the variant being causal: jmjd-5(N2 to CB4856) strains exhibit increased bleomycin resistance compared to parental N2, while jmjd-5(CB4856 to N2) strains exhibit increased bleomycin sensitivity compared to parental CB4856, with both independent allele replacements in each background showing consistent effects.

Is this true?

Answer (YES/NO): NO